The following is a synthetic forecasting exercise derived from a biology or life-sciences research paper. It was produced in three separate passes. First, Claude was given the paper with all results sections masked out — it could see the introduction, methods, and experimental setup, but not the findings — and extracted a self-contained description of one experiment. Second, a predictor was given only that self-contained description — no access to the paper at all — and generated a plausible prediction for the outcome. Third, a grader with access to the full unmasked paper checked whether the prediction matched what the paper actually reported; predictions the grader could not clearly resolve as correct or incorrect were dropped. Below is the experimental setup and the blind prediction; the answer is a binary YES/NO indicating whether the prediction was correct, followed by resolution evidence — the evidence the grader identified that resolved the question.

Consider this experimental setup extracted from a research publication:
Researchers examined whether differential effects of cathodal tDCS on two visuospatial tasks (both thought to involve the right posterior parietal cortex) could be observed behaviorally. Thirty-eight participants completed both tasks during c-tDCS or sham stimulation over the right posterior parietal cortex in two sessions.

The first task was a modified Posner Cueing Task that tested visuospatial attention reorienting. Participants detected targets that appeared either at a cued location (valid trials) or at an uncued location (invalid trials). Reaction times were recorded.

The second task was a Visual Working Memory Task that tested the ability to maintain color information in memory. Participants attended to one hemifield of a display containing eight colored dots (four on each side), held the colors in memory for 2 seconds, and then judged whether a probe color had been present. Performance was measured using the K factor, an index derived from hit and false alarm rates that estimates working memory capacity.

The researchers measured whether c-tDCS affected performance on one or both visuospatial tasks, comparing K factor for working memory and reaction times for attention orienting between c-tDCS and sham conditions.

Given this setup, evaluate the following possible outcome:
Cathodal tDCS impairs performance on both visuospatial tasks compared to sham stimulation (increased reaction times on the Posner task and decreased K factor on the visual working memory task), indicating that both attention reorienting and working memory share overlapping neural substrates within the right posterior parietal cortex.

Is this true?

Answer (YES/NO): NO